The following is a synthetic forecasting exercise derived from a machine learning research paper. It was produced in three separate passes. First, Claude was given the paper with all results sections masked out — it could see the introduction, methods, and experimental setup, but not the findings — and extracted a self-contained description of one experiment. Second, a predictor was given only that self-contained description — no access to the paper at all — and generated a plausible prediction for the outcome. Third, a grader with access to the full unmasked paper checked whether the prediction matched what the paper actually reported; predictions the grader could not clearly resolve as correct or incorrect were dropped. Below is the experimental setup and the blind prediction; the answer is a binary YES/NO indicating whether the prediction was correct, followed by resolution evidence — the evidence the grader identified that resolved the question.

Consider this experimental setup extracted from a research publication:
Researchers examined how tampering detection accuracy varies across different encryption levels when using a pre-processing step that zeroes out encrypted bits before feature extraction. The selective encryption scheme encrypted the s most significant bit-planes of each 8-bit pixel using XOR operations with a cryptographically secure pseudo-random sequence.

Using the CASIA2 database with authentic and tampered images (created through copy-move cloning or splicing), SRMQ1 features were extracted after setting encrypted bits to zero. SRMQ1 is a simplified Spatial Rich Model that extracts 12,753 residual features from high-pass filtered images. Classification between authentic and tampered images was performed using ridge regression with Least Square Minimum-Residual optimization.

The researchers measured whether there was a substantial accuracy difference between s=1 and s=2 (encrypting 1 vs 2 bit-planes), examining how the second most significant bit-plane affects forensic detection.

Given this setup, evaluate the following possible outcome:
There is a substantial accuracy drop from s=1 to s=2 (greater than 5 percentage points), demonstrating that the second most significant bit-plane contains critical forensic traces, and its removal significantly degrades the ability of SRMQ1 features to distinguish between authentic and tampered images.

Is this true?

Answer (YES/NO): NO